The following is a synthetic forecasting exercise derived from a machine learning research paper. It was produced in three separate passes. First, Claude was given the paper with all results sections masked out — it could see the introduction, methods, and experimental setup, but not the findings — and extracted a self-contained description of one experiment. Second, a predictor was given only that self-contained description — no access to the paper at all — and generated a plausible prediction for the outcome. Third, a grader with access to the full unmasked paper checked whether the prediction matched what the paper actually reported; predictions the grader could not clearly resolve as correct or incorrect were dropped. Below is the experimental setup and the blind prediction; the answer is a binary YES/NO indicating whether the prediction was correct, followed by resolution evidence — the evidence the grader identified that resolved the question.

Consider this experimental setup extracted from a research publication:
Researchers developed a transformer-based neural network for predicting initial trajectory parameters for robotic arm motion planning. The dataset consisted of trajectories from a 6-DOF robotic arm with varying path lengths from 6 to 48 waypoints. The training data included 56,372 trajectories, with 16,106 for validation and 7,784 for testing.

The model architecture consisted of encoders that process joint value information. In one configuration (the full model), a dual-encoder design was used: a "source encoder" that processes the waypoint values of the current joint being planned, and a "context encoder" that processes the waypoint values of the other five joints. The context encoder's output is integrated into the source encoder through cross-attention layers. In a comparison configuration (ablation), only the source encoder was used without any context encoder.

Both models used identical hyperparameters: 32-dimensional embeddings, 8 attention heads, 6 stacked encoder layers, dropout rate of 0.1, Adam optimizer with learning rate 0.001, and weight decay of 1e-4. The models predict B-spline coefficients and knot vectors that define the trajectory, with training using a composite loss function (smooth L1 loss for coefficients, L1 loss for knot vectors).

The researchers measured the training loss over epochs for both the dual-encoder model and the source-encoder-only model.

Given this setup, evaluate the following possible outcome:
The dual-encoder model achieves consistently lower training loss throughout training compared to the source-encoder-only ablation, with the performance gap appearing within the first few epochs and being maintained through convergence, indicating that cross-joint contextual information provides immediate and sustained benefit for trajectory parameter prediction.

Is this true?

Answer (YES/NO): YES